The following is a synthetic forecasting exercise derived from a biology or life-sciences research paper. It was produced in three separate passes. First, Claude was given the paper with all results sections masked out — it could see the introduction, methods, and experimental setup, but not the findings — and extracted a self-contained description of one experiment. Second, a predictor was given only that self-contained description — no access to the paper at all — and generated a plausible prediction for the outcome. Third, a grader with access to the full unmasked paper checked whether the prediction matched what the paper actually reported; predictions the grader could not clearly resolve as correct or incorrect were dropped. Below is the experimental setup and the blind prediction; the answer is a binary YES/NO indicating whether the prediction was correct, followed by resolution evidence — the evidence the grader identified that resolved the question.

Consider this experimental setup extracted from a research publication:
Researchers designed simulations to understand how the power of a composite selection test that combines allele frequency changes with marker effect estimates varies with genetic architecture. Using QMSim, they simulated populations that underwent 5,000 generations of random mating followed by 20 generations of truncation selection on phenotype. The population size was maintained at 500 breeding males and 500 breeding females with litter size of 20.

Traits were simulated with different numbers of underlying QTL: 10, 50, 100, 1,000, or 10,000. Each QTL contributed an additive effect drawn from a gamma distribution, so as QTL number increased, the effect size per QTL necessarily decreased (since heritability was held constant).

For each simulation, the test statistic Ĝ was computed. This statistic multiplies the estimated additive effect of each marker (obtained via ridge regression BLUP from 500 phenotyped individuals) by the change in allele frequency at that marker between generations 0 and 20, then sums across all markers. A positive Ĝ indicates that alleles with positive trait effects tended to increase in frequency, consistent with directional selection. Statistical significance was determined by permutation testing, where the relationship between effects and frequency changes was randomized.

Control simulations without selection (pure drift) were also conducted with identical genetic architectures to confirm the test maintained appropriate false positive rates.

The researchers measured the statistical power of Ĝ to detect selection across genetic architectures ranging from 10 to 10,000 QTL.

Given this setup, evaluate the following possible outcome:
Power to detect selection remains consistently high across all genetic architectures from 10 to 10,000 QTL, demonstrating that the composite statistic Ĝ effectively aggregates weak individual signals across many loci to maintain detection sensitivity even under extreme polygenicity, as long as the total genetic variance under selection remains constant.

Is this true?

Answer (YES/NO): NO